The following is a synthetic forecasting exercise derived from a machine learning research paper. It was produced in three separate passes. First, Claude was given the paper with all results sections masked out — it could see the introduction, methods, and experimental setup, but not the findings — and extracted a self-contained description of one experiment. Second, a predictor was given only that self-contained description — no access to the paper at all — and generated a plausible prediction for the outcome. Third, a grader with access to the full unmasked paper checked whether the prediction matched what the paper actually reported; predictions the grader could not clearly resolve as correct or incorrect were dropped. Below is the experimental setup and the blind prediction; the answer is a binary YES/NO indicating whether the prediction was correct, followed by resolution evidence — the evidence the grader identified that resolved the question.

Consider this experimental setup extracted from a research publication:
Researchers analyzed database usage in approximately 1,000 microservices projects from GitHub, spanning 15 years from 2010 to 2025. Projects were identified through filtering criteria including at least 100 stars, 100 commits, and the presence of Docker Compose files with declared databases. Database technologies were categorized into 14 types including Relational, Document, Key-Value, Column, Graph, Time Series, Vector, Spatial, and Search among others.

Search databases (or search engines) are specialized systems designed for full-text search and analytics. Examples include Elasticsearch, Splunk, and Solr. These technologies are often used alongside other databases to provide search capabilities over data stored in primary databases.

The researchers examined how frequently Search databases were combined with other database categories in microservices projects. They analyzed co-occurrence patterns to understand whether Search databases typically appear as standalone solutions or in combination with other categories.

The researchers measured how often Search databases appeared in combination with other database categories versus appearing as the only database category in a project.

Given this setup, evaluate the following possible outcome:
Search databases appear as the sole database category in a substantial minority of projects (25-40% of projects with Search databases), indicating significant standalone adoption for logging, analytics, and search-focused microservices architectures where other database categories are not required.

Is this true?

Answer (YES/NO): NO